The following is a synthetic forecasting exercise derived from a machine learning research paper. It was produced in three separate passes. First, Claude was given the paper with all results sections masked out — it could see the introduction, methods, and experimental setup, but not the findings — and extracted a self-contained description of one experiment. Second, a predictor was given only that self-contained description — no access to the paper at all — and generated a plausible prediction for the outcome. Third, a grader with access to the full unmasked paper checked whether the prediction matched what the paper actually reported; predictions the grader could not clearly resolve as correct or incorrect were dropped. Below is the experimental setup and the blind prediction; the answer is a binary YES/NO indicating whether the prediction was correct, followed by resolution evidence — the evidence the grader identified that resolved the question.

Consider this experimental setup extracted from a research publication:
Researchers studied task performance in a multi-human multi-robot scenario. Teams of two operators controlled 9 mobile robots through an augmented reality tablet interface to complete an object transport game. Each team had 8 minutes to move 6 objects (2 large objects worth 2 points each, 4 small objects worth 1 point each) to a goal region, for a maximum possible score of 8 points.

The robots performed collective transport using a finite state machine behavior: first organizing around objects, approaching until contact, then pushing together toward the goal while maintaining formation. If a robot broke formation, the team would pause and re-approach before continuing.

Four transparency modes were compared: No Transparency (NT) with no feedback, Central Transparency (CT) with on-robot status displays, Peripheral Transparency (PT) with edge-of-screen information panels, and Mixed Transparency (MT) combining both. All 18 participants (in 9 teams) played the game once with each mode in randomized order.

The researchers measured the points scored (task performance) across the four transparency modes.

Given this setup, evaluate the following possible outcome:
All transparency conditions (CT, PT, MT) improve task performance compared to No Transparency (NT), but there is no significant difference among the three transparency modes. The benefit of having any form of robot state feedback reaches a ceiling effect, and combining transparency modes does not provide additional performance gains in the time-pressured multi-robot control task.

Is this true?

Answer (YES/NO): NO